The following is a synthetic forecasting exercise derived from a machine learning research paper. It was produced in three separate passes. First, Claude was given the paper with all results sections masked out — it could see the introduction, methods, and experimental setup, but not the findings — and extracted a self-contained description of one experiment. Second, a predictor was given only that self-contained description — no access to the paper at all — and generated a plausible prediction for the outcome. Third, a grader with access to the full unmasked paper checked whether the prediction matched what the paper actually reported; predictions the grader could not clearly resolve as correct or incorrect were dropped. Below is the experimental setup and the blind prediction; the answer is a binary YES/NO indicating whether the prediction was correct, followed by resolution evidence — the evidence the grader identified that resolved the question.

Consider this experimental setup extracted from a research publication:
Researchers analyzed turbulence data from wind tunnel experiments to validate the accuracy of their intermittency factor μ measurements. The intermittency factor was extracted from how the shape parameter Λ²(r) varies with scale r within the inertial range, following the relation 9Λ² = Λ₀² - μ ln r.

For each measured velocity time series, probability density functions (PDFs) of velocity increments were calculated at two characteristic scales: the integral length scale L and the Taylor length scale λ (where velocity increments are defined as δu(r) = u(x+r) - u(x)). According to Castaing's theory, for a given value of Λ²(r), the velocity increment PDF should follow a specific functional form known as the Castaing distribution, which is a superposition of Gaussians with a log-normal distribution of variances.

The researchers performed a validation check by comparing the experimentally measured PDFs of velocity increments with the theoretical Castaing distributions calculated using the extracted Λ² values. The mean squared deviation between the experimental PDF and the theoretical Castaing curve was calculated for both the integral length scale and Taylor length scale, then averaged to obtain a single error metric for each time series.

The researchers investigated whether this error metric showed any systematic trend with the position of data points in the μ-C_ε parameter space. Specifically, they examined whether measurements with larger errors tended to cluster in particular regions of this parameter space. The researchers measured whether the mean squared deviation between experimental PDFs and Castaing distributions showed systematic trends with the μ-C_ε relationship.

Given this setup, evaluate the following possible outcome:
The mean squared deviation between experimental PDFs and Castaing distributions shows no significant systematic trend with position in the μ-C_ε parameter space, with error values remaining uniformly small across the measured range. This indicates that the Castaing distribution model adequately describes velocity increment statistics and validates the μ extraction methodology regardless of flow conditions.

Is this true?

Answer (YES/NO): YES